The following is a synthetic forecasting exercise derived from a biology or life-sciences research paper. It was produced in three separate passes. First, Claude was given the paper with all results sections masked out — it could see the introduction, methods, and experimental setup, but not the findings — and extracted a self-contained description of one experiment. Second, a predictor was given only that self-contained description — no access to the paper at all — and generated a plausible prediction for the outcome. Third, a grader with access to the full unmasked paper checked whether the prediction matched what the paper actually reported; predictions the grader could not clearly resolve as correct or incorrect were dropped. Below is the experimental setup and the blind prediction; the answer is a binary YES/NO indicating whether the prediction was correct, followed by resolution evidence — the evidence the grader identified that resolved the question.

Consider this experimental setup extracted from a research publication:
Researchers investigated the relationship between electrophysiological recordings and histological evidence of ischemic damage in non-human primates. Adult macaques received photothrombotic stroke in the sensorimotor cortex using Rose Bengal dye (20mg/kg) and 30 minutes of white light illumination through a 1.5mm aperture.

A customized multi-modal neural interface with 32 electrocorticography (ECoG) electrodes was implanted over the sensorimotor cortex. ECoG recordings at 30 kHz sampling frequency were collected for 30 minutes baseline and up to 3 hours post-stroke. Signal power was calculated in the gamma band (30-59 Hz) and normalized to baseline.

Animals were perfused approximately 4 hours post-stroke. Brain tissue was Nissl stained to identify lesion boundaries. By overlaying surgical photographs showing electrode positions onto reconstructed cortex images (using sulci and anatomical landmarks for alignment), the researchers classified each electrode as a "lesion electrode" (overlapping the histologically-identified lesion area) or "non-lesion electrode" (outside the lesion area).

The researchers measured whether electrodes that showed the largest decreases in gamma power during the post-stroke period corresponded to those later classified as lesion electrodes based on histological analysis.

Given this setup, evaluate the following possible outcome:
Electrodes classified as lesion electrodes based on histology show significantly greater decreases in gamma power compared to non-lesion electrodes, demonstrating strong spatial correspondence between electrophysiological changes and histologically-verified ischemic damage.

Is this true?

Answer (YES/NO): YES